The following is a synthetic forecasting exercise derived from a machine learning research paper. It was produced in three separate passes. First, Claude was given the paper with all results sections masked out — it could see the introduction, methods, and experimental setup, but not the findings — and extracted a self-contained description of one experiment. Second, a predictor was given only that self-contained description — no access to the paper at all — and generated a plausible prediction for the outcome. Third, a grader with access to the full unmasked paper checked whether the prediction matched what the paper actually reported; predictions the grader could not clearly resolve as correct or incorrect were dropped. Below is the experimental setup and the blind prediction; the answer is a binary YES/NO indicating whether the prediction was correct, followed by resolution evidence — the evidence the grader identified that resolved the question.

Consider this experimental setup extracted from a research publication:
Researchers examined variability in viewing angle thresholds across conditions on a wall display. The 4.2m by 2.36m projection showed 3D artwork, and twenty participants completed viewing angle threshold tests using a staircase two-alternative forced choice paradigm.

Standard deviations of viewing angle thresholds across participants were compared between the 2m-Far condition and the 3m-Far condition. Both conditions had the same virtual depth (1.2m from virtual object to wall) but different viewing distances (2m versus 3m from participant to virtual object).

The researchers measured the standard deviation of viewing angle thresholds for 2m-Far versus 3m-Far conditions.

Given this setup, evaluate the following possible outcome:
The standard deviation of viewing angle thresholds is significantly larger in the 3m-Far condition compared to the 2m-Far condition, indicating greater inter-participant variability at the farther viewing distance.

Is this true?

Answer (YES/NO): NO